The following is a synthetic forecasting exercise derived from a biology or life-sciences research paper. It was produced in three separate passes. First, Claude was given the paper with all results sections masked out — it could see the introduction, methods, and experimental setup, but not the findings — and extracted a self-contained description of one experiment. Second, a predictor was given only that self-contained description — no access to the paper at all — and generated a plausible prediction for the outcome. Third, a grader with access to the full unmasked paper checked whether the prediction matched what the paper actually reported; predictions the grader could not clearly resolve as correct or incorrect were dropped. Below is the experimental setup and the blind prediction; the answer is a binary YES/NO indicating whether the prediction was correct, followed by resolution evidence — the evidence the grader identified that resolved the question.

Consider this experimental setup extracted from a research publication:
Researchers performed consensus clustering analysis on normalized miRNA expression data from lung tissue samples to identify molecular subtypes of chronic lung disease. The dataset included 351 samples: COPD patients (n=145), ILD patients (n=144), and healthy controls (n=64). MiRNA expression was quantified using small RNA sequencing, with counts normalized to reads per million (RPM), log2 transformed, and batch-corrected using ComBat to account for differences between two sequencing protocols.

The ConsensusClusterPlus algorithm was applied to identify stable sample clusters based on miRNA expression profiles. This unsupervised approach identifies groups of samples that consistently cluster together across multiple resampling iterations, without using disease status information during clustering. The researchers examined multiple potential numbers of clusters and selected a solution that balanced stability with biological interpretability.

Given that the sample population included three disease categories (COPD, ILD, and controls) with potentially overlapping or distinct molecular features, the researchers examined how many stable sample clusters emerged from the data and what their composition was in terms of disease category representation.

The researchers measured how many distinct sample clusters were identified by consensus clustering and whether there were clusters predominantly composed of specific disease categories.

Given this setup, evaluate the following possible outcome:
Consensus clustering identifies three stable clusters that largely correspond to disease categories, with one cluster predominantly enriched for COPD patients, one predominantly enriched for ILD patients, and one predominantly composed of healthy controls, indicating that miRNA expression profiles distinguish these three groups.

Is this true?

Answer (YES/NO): NO